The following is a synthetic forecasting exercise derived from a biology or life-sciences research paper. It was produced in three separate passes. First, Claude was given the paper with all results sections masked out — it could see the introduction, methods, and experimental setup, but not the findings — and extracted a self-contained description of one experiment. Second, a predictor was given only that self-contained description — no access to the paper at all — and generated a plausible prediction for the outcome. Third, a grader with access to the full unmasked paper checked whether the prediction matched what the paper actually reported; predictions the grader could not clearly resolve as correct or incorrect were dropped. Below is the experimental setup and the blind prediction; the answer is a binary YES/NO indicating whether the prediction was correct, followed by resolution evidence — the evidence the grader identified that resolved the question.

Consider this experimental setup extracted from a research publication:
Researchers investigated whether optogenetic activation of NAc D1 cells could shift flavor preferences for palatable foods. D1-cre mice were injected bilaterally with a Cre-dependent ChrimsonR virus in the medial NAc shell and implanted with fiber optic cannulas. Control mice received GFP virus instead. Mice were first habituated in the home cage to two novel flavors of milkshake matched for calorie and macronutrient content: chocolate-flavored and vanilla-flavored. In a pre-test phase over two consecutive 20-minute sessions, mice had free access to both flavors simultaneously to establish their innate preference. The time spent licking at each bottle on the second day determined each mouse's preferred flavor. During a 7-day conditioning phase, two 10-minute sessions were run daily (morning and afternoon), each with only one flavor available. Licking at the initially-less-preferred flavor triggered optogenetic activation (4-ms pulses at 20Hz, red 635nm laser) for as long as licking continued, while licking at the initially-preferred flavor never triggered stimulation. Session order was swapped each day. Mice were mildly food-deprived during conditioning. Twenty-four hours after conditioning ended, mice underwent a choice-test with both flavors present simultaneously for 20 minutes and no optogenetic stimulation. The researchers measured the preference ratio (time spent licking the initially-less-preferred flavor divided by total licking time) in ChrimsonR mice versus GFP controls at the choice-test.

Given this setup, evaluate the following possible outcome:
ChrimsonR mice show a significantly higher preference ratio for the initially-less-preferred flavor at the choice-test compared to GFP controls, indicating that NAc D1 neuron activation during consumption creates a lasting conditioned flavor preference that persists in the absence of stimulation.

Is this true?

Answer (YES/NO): NO